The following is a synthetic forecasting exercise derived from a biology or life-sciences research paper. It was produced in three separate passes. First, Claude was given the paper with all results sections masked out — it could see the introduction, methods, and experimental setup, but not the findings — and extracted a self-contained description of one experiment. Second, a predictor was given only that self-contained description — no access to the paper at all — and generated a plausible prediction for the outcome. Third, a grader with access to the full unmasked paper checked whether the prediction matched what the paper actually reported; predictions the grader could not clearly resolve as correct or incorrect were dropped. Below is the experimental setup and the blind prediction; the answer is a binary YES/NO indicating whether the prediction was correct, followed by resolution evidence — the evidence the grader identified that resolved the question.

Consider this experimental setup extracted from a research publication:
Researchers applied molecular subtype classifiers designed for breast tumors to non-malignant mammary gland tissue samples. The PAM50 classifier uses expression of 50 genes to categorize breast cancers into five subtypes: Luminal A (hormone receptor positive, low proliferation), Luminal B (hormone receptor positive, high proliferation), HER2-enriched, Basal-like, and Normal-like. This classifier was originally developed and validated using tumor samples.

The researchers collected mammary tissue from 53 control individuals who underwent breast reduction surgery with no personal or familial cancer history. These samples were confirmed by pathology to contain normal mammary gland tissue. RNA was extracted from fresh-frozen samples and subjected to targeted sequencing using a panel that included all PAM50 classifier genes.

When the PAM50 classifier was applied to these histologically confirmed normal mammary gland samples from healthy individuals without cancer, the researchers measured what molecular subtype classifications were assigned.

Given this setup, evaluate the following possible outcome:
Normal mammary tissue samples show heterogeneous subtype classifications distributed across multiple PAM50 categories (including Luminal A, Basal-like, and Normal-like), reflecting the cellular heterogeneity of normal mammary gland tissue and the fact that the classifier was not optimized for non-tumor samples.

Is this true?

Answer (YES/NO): NO